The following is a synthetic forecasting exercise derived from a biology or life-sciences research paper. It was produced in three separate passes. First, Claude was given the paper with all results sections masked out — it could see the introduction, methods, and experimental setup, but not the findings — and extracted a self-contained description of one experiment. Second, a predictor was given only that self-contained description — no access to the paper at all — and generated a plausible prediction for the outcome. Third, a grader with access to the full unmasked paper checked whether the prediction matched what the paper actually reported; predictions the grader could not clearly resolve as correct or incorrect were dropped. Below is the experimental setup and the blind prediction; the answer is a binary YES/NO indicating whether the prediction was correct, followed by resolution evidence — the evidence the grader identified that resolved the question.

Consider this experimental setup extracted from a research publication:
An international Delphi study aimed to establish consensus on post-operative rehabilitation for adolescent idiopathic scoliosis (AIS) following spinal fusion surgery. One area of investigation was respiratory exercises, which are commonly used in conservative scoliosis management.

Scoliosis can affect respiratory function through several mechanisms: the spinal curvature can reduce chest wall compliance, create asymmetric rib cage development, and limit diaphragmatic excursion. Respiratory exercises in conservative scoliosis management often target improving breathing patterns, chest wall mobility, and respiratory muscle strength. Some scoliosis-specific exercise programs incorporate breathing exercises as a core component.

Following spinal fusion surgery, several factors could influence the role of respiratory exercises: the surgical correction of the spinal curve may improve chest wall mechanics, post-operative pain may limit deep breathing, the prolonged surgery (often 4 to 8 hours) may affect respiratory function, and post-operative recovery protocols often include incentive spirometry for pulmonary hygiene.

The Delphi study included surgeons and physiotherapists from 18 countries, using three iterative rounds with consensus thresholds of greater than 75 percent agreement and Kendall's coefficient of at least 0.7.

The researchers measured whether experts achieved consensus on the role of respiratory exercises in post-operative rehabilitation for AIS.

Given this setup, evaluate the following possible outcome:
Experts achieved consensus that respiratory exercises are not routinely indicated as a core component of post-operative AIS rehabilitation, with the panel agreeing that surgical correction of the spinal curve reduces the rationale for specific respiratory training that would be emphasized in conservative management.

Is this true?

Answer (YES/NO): NO